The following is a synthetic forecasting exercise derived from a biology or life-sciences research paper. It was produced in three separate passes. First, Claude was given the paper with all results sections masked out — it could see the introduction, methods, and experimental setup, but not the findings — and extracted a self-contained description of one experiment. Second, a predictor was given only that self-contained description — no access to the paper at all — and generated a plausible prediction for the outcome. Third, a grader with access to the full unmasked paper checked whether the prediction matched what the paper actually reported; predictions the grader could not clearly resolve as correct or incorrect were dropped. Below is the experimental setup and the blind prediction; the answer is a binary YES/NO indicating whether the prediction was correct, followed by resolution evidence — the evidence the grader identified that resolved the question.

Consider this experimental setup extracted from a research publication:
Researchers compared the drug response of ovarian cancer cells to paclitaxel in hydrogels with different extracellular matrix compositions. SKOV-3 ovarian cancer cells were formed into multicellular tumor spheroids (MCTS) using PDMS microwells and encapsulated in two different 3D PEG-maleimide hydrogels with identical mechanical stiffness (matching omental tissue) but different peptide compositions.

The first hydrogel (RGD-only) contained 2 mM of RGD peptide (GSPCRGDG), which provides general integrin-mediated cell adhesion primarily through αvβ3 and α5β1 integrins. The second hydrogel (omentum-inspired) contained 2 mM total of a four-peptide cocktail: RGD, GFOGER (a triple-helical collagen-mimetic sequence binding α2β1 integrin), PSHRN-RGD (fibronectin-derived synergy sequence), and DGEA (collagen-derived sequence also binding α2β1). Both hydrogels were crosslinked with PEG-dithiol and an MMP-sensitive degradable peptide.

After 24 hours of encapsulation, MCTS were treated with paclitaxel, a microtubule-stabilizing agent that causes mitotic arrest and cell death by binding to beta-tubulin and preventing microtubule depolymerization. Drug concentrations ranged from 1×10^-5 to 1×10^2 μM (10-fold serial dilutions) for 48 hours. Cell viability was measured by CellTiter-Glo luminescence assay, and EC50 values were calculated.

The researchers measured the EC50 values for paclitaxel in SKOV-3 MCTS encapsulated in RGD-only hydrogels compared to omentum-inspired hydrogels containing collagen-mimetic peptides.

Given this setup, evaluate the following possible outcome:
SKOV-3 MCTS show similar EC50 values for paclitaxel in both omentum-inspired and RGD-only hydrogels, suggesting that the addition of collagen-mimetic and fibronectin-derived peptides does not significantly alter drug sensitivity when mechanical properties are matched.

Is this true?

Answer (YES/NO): YES